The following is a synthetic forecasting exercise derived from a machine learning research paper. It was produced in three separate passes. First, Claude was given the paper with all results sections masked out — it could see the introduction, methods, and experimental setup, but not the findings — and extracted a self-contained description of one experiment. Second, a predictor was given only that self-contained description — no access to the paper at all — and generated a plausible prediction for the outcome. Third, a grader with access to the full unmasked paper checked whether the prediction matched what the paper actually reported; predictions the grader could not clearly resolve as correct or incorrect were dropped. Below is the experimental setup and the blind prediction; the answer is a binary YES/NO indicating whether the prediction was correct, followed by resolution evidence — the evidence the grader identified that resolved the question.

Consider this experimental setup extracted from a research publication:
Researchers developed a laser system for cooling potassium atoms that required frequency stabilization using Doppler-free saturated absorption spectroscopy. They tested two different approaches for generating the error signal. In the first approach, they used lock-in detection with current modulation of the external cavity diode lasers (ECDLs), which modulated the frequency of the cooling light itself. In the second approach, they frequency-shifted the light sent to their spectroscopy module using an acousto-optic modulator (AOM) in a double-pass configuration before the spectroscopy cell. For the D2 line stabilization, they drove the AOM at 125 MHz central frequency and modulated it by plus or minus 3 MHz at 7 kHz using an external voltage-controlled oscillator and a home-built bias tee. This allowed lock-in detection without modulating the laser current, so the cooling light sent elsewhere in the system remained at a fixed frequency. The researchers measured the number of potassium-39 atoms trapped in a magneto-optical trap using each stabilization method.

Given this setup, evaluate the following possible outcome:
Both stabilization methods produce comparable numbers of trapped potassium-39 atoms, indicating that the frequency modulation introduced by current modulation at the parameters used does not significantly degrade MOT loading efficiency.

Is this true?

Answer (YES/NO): NO